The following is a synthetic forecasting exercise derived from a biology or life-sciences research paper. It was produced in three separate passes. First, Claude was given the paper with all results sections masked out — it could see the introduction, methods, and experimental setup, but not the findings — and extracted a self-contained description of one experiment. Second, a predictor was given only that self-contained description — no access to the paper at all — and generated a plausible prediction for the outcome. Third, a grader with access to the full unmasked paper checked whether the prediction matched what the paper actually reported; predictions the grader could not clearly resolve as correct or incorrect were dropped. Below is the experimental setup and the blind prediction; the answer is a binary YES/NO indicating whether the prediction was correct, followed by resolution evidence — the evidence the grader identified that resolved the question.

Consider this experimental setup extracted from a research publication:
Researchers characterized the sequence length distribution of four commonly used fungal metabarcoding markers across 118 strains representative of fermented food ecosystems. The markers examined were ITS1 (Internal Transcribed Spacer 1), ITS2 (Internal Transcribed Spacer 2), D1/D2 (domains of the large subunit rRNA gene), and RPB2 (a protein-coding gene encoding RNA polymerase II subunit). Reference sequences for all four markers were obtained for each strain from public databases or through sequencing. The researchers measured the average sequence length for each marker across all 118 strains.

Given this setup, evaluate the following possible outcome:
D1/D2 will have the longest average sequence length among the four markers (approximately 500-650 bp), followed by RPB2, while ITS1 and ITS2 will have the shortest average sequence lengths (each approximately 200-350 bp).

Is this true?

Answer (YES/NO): NO